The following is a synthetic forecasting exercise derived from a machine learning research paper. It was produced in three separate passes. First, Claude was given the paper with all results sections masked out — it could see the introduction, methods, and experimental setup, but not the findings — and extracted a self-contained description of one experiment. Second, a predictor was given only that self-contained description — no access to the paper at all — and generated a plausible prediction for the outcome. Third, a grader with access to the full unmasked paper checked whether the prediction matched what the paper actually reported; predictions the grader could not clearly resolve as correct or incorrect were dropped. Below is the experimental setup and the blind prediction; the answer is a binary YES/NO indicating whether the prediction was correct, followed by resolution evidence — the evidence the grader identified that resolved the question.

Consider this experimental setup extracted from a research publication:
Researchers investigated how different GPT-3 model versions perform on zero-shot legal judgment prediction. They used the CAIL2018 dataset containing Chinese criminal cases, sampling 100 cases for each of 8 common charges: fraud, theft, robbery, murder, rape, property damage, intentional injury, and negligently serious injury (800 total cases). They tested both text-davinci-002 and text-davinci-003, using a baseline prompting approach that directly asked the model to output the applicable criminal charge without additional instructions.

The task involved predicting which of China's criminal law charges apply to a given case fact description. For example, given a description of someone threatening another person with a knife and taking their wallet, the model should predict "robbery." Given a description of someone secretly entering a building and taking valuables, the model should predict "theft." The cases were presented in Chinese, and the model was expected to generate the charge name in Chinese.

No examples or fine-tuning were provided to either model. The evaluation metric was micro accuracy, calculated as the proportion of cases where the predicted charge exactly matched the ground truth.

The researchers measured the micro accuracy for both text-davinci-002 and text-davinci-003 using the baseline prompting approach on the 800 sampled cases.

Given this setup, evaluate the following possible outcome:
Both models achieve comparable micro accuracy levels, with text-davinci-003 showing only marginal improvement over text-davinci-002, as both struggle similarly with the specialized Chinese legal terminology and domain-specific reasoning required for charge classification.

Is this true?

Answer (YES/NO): NO